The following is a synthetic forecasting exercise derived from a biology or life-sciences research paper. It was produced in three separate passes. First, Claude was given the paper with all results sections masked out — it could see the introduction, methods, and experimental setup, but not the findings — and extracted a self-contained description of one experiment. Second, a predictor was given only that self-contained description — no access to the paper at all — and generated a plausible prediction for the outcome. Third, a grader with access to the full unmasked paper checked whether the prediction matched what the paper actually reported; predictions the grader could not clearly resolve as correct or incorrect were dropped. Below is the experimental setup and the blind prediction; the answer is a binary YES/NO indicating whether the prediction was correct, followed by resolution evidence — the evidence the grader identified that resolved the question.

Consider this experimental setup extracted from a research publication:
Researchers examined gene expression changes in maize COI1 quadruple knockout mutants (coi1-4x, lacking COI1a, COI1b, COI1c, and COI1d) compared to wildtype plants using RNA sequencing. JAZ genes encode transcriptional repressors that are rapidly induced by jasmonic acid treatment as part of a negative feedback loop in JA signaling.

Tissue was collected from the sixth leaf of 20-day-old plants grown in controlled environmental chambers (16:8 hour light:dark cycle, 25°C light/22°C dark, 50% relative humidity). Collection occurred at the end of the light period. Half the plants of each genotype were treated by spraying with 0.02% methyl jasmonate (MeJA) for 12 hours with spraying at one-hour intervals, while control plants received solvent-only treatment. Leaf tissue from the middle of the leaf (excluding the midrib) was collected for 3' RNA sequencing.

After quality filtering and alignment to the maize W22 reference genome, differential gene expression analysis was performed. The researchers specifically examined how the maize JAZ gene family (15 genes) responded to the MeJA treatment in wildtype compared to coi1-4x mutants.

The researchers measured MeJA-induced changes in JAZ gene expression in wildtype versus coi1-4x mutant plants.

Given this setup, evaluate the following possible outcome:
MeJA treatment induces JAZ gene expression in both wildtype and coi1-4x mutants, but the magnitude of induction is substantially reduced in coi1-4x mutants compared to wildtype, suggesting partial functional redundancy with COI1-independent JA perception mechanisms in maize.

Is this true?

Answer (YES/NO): NO